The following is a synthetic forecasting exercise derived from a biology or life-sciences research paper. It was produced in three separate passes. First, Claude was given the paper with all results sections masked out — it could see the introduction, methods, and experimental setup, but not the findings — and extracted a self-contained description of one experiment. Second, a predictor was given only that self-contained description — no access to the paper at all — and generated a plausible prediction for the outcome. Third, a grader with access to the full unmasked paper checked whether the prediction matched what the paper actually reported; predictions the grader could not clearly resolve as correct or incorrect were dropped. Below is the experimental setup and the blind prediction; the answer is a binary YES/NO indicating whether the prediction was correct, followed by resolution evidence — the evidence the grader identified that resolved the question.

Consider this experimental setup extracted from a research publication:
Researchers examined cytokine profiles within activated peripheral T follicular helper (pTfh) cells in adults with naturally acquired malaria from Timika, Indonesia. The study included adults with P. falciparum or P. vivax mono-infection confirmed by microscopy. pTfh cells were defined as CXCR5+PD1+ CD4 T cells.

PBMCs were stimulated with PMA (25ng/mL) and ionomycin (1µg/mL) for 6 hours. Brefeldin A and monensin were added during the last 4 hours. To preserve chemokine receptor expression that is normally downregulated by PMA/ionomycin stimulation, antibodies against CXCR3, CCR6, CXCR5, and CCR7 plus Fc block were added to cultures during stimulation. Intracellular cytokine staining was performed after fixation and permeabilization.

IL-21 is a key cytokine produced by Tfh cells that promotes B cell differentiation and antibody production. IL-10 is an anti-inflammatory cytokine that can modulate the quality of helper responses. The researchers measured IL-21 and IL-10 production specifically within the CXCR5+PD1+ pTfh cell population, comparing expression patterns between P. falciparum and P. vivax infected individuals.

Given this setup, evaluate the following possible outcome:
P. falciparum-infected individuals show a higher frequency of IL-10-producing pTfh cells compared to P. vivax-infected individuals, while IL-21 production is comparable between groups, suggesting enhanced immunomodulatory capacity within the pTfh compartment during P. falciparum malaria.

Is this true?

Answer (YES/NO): YES